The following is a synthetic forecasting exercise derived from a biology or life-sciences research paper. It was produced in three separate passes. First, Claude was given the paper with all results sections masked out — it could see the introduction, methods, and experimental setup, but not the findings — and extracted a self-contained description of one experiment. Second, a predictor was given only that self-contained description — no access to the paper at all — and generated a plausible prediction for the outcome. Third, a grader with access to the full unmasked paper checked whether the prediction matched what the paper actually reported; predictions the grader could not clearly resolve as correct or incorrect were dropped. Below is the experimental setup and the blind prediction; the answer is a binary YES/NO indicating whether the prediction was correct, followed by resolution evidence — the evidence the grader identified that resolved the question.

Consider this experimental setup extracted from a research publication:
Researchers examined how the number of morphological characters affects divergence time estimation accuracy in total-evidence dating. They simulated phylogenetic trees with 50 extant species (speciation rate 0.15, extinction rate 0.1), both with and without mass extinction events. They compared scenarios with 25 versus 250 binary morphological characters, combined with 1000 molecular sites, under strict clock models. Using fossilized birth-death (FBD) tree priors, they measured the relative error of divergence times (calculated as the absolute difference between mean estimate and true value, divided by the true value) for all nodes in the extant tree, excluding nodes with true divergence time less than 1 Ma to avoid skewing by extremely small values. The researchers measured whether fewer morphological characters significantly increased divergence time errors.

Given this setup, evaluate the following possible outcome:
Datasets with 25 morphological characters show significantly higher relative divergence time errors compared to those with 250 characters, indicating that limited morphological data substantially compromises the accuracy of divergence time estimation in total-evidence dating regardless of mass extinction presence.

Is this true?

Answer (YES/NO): YES